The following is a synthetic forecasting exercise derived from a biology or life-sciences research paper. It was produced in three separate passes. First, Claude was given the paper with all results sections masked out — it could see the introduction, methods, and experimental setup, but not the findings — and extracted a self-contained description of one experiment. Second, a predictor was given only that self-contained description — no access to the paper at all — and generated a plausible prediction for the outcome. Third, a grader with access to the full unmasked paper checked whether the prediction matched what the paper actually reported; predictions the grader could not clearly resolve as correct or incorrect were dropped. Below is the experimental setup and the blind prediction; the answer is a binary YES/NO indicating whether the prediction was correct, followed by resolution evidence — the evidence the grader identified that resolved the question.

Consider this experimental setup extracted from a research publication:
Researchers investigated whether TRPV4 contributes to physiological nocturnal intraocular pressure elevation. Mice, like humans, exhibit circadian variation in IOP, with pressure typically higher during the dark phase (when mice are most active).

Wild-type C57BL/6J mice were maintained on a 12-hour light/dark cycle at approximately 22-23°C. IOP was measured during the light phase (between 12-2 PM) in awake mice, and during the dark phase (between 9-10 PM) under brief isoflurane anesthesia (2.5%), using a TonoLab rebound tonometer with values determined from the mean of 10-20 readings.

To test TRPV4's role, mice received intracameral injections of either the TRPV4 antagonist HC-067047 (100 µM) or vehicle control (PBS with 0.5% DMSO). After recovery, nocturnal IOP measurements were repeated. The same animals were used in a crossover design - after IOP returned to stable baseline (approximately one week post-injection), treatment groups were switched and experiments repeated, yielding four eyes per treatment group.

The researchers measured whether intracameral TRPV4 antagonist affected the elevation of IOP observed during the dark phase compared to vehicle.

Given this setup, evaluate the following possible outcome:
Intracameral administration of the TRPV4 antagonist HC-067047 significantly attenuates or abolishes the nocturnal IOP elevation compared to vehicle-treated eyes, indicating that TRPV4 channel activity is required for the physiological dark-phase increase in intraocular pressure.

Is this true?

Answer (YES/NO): YES